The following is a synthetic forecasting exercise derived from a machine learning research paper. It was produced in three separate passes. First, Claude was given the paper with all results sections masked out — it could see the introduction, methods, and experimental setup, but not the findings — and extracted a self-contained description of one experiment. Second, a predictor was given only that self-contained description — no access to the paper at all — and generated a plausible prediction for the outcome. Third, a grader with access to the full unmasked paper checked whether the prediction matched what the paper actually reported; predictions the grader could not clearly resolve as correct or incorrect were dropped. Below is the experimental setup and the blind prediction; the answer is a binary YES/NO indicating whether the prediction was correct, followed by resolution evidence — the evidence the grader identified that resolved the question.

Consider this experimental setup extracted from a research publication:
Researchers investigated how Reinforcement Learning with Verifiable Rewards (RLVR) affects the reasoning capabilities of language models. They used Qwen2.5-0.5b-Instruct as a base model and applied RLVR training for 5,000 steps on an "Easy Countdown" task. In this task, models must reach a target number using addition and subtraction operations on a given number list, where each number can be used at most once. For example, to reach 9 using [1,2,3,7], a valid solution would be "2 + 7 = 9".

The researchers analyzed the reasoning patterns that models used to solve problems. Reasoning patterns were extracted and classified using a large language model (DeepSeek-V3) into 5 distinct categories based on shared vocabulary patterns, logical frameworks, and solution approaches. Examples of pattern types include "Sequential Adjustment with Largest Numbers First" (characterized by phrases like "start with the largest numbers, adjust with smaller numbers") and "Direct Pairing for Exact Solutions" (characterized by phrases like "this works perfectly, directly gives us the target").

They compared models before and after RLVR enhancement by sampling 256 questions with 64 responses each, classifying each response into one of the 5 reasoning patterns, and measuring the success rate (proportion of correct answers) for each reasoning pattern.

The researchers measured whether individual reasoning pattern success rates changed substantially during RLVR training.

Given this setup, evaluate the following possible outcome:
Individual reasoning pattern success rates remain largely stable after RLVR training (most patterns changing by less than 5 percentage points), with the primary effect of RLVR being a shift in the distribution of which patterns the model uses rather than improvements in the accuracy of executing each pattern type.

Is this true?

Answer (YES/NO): YES